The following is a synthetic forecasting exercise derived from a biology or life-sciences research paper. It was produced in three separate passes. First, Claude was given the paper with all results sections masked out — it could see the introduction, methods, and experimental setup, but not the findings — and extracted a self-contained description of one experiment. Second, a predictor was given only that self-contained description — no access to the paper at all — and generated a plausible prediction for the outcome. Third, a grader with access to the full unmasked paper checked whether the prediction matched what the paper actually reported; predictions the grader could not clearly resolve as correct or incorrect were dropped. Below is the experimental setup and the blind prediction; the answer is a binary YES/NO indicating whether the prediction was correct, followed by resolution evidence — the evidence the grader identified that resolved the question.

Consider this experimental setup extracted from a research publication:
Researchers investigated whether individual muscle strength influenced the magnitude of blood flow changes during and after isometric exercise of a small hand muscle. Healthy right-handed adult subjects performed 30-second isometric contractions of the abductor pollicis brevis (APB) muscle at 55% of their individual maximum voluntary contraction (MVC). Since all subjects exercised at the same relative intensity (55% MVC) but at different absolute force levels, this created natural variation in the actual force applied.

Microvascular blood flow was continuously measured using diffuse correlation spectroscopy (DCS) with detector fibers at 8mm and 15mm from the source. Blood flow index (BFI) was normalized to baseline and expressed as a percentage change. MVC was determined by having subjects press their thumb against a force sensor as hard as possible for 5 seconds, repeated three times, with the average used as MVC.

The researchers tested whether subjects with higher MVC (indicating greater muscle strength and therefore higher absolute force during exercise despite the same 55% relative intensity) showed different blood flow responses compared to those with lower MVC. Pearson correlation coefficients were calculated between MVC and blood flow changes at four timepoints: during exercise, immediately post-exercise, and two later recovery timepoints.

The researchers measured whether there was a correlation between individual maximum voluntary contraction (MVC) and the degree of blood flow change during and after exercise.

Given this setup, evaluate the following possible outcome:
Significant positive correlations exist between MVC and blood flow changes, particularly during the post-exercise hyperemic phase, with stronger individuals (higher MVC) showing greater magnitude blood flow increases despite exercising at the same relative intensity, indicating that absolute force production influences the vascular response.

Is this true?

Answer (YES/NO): NO